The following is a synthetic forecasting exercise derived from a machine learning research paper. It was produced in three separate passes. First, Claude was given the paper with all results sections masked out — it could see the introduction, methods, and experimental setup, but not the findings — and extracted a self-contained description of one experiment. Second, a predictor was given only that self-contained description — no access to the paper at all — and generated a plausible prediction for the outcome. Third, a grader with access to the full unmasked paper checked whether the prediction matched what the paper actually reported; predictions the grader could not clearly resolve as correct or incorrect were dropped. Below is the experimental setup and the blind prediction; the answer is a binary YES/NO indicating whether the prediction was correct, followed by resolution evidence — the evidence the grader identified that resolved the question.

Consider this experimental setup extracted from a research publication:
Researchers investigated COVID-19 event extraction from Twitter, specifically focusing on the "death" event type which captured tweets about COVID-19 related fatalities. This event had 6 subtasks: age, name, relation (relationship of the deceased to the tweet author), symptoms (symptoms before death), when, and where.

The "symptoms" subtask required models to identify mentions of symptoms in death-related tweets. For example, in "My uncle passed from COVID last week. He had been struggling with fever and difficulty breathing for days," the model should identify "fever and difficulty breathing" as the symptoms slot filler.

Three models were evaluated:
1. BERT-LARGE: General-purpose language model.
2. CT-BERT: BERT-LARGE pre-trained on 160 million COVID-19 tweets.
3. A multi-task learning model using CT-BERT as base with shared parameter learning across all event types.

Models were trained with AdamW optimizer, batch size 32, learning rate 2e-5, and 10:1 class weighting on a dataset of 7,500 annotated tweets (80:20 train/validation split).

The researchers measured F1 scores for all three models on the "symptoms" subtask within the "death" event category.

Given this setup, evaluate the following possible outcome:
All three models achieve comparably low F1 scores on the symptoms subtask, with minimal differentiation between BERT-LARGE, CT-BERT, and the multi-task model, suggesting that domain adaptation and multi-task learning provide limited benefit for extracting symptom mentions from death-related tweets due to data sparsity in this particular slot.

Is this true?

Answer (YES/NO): NO